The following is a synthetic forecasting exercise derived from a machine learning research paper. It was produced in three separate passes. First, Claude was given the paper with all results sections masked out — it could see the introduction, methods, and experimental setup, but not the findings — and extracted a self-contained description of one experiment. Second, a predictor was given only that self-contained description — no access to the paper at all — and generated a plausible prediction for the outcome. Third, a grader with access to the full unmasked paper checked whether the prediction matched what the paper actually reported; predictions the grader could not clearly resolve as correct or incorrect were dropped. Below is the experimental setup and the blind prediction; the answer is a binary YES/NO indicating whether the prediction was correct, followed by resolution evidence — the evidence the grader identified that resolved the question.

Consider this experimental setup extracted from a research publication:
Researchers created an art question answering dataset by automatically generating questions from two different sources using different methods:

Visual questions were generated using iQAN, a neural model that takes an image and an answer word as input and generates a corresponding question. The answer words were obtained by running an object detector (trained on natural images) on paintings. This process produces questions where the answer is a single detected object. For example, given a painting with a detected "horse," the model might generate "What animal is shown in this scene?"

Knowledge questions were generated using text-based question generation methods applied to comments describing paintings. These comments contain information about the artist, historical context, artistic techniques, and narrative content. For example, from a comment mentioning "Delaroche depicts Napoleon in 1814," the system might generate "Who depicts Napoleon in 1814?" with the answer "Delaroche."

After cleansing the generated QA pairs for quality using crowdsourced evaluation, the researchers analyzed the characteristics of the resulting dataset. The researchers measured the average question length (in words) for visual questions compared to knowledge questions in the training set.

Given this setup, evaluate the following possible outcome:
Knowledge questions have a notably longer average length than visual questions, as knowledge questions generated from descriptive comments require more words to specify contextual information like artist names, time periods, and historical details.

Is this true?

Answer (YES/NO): YES